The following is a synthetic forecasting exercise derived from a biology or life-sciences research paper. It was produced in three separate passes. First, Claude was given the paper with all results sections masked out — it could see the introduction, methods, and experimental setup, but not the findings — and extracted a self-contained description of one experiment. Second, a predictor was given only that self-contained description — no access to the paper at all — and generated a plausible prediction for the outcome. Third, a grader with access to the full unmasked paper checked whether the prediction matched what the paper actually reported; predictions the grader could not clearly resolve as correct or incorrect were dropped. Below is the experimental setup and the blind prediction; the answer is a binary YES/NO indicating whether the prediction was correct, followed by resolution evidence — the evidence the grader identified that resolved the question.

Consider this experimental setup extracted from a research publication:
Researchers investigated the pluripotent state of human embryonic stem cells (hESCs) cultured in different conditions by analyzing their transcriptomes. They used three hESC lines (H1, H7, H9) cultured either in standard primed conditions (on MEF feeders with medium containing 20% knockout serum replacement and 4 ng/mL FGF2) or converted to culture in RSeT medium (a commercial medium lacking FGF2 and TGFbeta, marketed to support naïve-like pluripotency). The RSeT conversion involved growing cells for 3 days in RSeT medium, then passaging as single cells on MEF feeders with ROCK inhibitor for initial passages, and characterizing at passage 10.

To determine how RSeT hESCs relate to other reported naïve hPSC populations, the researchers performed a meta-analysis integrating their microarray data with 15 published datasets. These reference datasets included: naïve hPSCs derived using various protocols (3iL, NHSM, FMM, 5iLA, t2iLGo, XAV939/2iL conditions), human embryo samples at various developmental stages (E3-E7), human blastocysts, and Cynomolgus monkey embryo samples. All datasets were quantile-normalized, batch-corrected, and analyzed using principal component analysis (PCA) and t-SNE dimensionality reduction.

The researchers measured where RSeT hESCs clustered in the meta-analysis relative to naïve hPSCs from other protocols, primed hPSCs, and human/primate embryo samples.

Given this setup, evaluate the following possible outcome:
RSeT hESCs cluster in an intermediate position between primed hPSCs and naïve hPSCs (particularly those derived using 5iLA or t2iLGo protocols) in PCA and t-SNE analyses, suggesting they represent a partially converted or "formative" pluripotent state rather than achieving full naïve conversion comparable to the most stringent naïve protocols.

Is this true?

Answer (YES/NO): NO